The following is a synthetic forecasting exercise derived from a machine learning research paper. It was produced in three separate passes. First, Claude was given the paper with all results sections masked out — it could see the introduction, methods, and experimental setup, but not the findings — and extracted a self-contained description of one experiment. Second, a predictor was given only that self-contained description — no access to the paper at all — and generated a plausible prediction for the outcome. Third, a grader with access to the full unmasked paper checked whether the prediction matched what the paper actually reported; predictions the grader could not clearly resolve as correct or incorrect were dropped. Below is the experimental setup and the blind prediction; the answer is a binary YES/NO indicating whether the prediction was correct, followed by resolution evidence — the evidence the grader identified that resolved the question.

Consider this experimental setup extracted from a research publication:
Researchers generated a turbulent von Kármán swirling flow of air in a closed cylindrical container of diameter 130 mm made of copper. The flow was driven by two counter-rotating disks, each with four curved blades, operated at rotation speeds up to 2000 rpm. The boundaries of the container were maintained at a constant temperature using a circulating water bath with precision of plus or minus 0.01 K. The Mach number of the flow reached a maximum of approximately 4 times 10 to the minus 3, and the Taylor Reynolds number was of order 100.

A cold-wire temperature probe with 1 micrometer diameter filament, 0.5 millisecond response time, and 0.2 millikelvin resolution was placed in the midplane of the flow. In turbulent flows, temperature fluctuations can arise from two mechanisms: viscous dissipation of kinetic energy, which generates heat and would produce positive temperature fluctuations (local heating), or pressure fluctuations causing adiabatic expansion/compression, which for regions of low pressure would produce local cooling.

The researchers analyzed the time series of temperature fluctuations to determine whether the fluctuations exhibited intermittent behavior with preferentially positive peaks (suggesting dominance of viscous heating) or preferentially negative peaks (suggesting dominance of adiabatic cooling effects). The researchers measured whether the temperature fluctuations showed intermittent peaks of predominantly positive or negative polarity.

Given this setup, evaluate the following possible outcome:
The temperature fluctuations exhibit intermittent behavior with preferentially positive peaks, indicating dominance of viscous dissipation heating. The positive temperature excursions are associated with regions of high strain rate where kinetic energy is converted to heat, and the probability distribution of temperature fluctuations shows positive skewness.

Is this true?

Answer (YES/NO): NO